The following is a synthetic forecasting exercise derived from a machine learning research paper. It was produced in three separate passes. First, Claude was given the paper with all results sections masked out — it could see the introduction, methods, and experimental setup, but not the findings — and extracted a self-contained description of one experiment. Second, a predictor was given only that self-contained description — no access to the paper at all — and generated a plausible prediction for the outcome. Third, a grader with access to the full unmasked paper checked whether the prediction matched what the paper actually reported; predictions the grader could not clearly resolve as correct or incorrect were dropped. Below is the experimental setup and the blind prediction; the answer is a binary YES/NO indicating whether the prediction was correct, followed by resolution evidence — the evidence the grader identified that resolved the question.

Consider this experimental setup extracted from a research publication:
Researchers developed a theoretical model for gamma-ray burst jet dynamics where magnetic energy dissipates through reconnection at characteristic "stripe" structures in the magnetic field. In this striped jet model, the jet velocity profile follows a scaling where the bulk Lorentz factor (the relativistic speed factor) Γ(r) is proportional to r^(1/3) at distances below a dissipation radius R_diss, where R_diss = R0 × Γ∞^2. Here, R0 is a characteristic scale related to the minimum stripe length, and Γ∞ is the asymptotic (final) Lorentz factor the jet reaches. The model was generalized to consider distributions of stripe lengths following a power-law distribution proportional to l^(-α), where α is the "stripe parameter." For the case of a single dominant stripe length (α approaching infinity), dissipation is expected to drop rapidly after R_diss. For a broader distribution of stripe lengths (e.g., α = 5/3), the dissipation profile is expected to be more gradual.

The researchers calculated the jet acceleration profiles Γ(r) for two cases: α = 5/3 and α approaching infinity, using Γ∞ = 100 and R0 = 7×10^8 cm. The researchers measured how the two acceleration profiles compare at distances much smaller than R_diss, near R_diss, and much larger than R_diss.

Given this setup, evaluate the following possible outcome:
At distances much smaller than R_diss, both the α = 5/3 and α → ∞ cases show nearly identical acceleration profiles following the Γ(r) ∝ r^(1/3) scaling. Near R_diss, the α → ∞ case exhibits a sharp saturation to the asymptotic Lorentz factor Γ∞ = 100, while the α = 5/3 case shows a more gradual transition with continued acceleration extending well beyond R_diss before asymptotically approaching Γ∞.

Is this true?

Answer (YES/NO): YES